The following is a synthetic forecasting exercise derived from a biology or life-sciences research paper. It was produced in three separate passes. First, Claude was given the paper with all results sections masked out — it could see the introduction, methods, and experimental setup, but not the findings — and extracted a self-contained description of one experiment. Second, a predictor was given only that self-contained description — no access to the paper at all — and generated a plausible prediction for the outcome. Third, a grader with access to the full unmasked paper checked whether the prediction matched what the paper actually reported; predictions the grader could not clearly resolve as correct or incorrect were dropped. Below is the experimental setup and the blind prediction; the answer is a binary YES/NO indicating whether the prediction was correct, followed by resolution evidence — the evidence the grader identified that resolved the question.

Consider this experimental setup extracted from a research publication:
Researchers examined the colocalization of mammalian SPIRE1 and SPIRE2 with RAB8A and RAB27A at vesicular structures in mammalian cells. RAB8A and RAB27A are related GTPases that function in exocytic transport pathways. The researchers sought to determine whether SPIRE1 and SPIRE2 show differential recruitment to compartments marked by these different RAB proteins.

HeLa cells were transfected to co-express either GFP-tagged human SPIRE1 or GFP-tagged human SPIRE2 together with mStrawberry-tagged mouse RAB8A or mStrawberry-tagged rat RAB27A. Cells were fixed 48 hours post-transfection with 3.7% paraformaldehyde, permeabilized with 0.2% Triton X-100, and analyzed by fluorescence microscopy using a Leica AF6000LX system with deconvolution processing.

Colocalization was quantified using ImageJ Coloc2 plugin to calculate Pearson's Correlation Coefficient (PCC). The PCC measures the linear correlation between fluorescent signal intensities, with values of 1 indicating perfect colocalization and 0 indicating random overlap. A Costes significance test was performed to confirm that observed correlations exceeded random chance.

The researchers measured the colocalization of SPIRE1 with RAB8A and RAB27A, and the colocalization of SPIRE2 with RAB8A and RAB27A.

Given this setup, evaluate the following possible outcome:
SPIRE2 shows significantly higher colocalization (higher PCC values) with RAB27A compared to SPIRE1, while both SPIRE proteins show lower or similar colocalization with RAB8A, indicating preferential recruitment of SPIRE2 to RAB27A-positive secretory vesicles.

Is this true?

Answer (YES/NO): NO